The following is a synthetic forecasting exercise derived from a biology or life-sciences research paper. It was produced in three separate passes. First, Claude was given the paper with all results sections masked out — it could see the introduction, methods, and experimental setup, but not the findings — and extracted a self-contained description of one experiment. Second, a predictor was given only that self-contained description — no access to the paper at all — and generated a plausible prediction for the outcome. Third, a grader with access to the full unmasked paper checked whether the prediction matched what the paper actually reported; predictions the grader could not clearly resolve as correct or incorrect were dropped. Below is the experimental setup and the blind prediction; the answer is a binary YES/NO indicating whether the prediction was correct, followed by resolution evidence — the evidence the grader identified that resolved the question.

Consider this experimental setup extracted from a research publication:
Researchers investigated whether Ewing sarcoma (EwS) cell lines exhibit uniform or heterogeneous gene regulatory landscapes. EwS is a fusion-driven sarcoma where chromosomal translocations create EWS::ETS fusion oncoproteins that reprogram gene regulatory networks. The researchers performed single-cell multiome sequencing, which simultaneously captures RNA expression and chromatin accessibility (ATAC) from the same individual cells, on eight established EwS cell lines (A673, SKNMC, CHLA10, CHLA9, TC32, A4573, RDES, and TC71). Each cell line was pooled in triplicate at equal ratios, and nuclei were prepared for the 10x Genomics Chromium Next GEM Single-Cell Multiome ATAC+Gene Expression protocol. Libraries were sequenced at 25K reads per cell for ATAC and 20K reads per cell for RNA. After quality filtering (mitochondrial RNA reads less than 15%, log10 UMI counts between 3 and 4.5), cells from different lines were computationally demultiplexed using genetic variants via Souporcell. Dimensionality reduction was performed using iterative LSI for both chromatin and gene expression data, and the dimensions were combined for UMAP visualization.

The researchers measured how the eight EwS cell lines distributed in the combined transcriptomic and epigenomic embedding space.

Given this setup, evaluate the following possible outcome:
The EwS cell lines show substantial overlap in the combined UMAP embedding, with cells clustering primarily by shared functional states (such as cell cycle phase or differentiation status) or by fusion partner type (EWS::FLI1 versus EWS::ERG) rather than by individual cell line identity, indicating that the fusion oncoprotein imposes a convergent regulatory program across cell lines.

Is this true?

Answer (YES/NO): NO